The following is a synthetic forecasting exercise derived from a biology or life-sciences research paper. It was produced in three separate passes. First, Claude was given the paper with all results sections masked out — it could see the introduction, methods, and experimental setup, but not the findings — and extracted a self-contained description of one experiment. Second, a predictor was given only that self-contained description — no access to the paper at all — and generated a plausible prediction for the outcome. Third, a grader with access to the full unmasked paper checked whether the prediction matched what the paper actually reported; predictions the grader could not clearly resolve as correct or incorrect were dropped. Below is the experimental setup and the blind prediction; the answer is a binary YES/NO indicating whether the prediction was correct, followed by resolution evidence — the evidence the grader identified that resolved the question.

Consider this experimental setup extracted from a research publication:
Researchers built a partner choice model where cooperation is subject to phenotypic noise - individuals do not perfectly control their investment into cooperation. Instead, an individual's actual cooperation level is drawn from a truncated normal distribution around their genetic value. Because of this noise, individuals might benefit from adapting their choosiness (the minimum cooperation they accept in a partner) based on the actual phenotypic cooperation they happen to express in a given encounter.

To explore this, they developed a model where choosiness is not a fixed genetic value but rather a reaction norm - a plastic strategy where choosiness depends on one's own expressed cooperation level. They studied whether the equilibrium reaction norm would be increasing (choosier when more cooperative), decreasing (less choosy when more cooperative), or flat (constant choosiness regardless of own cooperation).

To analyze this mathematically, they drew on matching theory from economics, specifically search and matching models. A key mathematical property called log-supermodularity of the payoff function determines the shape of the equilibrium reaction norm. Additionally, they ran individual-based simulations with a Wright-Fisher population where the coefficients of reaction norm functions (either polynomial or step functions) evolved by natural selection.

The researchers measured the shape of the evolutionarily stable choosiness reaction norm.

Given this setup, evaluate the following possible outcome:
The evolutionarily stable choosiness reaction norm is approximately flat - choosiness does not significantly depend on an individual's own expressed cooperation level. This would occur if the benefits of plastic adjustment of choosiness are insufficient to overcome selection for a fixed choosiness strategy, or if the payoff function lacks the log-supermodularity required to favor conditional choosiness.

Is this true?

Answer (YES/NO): NO